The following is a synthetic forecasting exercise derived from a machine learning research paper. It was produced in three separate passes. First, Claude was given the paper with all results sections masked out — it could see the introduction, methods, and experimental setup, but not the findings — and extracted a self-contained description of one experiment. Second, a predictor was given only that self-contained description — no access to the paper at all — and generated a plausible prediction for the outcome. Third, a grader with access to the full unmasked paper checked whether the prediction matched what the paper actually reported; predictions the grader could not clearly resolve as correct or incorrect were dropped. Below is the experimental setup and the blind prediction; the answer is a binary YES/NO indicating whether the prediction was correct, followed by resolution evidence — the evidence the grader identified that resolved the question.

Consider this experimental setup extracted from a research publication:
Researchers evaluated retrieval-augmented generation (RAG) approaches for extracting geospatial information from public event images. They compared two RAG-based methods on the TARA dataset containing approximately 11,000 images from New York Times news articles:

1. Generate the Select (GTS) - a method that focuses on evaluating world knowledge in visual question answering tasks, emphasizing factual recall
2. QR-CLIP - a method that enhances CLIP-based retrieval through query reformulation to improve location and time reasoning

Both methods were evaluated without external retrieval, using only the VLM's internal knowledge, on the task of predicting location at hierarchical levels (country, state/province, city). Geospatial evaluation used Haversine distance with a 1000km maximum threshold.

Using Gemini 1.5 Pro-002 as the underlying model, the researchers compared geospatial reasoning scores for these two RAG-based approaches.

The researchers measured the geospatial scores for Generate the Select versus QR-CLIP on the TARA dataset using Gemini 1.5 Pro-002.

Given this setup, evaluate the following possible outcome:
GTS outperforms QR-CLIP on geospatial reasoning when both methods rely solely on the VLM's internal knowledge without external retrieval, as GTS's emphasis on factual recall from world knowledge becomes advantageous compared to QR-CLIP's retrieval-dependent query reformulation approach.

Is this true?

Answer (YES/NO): YES